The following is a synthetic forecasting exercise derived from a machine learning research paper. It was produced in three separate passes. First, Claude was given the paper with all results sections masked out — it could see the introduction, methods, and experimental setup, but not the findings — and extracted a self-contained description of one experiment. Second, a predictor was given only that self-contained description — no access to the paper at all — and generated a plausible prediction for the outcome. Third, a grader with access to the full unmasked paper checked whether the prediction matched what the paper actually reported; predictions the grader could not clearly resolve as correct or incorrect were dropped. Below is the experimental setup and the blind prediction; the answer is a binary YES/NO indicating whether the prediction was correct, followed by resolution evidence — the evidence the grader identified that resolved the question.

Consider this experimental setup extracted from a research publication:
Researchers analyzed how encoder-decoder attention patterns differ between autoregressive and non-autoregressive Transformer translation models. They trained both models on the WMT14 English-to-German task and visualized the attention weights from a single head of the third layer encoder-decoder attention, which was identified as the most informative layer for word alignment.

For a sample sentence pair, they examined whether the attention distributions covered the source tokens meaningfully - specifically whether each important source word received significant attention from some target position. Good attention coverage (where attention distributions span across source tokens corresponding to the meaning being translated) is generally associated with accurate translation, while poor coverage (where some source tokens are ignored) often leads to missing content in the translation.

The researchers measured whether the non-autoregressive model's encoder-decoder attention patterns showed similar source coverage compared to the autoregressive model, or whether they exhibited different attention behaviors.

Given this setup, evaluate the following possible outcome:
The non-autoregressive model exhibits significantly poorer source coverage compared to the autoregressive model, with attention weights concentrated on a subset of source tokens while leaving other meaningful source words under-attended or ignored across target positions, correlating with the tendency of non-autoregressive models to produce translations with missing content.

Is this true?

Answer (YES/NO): YES